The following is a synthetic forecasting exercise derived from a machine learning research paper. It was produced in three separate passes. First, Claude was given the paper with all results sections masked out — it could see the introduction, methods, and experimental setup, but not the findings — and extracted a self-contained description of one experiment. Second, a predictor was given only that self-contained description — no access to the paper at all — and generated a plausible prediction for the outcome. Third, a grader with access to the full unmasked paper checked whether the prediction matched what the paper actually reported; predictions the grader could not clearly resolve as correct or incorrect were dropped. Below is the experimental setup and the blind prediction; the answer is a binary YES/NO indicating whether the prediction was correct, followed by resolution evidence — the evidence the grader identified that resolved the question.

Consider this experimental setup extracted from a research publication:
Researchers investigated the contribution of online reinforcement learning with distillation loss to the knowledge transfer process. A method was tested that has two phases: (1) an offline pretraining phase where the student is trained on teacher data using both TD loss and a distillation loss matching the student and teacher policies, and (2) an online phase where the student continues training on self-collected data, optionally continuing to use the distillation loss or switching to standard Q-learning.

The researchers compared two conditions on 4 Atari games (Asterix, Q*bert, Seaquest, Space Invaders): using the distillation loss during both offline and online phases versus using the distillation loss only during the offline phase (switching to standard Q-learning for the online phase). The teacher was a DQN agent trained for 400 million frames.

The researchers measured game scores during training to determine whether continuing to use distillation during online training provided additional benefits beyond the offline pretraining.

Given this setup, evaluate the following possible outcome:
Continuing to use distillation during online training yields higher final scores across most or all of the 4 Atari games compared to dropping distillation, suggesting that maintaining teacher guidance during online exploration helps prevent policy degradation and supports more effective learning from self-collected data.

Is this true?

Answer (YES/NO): NO